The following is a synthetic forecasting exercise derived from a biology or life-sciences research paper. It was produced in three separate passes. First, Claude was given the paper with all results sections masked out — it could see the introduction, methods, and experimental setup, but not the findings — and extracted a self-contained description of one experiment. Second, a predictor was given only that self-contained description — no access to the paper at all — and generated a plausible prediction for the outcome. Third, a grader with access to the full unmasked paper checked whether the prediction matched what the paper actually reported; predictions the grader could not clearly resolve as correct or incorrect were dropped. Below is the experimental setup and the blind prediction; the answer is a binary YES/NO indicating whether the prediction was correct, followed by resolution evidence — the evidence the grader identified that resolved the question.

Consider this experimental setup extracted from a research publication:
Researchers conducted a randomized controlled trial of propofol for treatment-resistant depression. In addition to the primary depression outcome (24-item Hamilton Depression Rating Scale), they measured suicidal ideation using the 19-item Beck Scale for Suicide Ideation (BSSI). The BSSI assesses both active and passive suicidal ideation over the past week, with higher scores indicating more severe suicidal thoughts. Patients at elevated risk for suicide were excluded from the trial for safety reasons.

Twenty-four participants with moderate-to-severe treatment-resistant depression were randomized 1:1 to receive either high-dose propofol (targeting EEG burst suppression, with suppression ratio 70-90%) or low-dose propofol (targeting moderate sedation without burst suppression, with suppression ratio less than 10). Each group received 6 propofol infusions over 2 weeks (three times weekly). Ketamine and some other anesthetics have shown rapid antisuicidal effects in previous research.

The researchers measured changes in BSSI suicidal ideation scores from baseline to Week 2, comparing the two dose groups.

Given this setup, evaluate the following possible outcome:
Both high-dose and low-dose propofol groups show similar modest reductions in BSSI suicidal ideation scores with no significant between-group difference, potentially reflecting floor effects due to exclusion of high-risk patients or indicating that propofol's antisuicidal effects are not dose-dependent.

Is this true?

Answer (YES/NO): YES